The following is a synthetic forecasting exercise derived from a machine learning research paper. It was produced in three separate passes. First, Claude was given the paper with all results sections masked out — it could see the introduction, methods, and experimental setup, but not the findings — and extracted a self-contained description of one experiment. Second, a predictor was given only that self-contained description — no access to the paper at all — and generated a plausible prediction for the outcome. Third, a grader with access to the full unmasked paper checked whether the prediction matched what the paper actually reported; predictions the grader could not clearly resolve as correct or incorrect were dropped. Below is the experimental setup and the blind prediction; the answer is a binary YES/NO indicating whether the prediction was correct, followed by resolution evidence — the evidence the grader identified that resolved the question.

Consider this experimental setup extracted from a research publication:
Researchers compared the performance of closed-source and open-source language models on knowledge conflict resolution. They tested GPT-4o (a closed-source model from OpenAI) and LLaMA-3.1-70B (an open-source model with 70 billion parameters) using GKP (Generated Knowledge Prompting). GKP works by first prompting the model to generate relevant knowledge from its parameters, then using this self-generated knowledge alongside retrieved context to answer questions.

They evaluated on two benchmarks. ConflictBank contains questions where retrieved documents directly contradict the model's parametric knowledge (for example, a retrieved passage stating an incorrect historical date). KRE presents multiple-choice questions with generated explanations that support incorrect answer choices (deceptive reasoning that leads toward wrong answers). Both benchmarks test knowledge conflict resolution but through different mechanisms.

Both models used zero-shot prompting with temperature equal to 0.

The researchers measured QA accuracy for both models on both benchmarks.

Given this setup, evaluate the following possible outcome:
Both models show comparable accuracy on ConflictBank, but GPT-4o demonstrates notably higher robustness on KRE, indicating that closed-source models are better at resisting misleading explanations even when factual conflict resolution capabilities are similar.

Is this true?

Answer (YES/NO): YES